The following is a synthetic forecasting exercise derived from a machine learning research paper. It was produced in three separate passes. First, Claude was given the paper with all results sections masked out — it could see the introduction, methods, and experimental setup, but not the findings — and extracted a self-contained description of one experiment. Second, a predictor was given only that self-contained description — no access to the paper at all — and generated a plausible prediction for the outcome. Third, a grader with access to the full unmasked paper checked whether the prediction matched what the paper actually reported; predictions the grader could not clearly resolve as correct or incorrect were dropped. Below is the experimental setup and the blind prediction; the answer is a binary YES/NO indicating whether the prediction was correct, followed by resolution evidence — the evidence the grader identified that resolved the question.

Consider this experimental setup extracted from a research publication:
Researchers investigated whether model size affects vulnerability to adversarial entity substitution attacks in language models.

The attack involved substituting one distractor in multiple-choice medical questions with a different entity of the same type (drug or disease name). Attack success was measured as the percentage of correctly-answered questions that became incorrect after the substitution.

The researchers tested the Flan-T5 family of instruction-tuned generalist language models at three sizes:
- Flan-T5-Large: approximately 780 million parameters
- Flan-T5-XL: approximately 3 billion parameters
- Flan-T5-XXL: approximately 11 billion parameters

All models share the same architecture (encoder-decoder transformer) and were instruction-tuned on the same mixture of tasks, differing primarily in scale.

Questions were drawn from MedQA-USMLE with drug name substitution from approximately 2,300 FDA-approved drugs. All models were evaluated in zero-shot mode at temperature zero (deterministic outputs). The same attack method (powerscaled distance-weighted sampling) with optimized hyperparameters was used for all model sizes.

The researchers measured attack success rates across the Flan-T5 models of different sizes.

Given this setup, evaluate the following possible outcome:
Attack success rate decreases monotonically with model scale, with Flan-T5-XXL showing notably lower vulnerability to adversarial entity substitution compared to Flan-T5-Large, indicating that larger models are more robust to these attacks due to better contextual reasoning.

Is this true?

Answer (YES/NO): NO